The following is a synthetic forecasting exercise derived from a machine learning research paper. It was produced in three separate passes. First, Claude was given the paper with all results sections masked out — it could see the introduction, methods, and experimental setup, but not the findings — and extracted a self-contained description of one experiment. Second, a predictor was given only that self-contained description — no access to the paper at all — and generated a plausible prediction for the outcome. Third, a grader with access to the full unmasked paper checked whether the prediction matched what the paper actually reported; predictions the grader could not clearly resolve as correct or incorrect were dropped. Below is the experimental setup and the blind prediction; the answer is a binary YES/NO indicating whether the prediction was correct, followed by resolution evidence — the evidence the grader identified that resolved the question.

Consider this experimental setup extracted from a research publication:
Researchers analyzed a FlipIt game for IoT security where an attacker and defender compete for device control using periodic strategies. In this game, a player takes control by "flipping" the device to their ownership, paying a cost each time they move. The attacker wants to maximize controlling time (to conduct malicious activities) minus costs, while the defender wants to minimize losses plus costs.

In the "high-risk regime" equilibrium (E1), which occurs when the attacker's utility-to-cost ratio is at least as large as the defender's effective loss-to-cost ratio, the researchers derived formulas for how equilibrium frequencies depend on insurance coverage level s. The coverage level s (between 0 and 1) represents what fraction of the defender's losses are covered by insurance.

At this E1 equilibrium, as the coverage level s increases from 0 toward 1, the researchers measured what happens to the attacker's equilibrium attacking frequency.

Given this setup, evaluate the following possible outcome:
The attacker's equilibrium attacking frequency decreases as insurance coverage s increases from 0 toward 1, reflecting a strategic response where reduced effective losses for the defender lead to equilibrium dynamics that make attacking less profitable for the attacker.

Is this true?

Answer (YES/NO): YES